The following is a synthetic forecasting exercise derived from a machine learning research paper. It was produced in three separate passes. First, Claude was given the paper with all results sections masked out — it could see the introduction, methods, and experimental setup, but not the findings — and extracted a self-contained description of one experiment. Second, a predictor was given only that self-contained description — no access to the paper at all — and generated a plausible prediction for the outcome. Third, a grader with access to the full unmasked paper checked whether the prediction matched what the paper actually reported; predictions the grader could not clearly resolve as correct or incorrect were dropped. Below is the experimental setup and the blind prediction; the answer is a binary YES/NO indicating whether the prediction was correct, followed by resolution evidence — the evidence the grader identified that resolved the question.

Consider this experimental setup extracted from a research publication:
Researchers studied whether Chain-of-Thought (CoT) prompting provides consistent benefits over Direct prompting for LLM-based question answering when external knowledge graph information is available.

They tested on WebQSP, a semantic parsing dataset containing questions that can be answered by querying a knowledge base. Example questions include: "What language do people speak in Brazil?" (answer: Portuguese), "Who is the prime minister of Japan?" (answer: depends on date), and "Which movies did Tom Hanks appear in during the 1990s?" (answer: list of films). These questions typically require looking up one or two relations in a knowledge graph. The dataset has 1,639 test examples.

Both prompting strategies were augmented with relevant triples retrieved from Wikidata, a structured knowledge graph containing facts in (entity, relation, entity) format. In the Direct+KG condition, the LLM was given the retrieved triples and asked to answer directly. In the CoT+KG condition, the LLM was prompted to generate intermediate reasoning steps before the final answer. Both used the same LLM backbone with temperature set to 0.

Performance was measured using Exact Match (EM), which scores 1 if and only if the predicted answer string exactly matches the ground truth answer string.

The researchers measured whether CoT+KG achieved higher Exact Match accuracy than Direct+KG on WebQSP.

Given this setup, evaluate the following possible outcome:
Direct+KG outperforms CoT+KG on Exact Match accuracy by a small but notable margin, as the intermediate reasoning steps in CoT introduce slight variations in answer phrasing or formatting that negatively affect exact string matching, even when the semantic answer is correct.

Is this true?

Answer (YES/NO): YES